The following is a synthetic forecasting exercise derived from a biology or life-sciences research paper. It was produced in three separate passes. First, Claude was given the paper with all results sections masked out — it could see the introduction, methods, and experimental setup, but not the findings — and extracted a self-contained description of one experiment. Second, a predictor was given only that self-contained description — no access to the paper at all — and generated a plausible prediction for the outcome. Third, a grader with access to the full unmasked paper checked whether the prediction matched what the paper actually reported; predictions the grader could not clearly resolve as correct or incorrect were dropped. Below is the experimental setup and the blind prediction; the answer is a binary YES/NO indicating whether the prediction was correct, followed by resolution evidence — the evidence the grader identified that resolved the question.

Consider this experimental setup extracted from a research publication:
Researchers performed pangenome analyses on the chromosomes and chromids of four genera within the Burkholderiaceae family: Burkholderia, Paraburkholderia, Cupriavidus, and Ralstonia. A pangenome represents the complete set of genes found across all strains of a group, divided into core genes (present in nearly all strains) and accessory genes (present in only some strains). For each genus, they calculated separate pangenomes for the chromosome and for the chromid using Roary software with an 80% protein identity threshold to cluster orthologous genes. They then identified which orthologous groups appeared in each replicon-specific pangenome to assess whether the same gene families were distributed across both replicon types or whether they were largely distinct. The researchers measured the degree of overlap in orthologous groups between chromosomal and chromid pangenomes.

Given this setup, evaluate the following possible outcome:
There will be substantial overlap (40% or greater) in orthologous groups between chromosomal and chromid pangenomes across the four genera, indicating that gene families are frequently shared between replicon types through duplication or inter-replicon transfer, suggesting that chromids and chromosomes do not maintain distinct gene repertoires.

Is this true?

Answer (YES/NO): NO